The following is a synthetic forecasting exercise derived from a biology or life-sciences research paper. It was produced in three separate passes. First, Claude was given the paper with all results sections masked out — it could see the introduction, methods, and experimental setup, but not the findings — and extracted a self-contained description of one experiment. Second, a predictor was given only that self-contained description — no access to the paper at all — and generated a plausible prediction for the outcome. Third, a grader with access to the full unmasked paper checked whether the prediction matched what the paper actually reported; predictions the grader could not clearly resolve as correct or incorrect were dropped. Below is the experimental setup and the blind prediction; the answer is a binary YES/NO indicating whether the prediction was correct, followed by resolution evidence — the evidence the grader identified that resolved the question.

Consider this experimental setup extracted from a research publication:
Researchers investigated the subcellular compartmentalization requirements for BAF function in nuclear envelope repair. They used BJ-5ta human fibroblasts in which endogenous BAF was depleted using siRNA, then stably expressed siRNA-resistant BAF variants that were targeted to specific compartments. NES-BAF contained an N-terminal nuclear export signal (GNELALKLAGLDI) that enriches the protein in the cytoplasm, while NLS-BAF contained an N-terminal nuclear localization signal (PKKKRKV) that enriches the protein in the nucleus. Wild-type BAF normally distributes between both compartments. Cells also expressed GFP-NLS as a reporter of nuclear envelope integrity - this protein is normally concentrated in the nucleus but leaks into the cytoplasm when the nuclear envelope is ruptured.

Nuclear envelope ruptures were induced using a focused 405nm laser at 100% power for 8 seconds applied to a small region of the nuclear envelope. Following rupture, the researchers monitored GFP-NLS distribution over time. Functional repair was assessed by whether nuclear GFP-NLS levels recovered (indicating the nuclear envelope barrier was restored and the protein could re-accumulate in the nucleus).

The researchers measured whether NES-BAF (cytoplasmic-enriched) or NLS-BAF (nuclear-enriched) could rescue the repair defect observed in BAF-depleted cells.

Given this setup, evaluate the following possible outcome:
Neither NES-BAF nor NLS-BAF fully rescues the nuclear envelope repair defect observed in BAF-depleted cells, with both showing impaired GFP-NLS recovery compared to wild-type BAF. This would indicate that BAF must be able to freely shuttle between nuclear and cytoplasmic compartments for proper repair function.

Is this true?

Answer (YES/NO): NO